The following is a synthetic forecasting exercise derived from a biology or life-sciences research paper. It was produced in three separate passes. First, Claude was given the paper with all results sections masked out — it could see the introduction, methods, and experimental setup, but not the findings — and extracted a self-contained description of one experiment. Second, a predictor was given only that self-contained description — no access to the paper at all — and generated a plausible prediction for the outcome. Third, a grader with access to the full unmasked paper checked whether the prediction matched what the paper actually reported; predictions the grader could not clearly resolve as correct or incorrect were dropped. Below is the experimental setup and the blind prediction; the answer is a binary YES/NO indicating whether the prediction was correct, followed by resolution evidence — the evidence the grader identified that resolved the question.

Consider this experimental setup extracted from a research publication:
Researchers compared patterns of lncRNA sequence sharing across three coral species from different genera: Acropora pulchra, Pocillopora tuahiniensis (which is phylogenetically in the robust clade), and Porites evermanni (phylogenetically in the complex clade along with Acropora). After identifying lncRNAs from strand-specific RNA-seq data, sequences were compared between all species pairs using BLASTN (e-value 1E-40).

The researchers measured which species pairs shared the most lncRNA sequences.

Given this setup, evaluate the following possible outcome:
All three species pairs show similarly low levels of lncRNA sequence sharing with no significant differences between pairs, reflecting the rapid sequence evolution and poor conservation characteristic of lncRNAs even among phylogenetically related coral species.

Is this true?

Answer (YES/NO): NO